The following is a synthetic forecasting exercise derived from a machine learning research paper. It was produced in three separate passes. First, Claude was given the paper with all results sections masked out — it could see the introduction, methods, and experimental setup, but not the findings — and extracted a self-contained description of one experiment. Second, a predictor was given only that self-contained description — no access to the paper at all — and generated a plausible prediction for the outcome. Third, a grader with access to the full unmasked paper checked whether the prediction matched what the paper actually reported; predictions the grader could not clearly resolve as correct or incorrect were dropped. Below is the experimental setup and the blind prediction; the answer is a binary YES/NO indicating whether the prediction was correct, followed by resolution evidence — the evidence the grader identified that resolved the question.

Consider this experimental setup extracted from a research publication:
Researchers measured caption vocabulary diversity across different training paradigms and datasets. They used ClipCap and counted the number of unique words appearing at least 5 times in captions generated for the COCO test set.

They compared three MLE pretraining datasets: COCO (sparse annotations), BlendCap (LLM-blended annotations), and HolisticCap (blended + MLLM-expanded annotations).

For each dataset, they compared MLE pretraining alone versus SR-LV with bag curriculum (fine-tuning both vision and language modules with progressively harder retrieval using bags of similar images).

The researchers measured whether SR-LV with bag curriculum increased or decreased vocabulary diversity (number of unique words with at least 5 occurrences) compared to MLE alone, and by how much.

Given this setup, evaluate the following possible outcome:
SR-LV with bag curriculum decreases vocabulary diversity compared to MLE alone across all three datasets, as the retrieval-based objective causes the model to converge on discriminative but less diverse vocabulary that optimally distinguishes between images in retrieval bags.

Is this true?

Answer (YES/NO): NO